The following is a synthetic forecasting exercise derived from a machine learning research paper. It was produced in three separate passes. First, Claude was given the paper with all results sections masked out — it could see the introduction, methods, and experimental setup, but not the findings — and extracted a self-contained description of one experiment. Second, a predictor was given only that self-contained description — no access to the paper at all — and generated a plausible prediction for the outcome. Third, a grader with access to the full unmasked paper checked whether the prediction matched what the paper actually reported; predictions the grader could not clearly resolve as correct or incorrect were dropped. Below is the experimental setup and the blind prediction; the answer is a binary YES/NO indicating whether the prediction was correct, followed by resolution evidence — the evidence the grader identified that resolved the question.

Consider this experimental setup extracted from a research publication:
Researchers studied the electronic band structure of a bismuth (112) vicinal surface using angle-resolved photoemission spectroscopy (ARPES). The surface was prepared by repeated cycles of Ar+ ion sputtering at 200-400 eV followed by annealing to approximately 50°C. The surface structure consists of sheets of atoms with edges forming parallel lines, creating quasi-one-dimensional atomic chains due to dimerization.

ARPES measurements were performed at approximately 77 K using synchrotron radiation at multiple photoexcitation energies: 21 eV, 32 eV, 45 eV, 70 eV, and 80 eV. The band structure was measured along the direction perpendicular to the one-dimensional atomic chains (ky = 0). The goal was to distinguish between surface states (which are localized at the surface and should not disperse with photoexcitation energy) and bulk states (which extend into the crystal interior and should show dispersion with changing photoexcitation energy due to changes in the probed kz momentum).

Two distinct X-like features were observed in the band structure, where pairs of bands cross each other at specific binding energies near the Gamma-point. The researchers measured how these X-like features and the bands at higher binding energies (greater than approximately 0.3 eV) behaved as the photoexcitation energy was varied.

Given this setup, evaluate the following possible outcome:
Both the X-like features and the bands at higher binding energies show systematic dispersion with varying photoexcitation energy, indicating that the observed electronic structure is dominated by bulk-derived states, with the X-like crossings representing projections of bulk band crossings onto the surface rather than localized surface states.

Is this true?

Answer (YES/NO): NO